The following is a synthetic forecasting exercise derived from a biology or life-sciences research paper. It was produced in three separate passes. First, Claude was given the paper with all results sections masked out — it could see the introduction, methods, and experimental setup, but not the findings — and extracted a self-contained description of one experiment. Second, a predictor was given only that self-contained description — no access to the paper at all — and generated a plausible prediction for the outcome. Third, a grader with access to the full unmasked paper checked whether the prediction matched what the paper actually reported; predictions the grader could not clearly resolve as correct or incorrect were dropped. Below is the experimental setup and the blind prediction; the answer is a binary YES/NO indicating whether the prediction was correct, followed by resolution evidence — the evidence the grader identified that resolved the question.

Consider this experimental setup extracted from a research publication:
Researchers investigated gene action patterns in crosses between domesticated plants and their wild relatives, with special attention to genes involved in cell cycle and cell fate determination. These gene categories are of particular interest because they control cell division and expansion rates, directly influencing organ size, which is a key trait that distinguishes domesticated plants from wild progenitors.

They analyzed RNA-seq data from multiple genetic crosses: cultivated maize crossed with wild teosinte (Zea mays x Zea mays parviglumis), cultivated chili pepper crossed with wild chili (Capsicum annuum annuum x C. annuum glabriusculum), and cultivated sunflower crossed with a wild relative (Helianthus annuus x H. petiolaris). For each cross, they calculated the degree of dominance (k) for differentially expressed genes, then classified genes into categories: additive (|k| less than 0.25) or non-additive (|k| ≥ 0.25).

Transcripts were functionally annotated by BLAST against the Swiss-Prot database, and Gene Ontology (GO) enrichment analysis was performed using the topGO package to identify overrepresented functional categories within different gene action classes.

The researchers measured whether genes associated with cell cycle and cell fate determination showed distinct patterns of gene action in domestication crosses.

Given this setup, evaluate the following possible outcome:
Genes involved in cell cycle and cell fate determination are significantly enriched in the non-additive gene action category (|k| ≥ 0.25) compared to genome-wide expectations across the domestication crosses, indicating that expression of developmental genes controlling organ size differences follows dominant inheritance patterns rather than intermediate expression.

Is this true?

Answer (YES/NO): NO